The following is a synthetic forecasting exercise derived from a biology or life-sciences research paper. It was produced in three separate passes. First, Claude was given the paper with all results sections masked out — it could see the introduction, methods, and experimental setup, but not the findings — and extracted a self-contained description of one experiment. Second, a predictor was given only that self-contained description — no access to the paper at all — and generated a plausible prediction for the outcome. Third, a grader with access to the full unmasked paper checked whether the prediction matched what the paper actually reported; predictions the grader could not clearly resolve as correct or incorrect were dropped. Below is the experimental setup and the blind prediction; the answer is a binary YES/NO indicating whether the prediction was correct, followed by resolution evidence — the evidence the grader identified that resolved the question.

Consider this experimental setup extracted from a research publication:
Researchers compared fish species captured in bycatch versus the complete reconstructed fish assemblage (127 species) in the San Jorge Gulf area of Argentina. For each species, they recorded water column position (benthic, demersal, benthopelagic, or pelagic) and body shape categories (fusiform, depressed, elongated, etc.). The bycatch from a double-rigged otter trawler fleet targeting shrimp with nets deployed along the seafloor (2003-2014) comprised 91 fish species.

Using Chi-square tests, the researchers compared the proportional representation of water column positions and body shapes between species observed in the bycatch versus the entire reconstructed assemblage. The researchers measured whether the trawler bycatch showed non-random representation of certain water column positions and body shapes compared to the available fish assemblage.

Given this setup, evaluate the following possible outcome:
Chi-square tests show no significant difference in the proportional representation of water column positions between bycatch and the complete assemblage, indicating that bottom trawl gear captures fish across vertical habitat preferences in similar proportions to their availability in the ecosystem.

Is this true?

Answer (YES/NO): NO